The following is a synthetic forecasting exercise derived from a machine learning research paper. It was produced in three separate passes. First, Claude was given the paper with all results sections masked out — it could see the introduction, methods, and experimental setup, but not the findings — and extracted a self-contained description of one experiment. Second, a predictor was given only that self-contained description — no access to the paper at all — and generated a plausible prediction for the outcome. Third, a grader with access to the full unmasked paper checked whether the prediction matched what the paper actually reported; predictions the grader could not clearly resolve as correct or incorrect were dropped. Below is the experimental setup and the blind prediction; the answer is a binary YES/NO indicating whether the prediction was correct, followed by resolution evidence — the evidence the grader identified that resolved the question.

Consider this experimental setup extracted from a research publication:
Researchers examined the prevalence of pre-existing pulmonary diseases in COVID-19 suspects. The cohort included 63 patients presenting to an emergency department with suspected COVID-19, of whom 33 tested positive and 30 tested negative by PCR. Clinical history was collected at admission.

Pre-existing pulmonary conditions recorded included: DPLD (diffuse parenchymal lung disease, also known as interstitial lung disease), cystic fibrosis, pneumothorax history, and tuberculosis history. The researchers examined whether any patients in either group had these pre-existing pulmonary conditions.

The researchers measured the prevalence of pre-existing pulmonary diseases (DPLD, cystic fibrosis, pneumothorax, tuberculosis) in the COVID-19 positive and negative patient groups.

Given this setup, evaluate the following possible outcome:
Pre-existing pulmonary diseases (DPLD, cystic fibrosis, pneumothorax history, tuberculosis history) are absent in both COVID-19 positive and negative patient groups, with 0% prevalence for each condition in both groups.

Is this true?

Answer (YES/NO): YES